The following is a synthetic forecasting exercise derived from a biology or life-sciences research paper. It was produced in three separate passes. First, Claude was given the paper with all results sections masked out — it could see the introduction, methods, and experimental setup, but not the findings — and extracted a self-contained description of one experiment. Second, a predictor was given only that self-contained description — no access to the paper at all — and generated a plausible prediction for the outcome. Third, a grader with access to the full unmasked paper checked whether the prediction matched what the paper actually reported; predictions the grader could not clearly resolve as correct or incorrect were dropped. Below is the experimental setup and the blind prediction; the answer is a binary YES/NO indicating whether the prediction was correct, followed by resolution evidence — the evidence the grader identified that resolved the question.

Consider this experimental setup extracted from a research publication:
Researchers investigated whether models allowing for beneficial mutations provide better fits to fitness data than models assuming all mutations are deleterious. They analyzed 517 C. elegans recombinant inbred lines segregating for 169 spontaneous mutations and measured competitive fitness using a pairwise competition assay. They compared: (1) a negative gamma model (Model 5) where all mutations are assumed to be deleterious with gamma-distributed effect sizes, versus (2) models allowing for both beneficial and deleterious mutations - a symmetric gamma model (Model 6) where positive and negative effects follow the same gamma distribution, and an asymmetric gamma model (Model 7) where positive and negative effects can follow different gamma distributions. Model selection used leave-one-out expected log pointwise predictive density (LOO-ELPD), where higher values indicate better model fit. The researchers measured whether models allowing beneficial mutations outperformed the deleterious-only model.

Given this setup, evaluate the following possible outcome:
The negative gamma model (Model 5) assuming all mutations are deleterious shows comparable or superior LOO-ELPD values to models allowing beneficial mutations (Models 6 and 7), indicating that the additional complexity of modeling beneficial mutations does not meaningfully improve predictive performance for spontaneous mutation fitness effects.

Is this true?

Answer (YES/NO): NO